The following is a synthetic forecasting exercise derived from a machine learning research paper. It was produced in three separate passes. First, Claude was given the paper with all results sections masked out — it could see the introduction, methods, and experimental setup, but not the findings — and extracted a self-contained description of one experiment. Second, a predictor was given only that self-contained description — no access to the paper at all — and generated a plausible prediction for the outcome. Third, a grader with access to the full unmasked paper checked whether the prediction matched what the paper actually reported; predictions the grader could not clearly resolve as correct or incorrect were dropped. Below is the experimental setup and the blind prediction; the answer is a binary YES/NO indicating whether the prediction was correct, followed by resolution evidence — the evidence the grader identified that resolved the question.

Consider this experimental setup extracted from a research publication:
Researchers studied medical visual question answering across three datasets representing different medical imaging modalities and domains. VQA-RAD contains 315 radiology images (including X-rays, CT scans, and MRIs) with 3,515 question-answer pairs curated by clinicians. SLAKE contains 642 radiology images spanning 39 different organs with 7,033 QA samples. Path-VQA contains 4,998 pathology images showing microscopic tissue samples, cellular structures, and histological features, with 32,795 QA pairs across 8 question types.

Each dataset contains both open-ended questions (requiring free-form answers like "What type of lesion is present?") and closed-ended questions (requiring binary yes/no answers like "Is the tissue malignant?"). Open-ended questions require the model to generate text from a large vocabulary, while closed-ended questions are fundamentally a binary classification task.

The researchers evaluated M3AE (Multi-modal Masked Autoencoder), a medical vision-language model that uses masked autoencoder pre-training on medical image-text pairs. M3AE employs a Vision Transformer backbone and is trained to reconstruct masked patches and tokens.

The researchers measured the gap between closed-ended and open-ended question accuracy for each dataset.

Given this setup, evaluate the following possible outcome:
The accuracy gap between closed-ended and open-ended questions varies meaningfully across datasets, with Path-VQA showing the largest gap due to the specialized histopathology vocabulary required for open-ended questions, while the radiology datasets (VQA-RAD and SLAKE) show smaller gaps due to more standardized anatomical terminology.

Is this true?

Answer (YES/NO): YES